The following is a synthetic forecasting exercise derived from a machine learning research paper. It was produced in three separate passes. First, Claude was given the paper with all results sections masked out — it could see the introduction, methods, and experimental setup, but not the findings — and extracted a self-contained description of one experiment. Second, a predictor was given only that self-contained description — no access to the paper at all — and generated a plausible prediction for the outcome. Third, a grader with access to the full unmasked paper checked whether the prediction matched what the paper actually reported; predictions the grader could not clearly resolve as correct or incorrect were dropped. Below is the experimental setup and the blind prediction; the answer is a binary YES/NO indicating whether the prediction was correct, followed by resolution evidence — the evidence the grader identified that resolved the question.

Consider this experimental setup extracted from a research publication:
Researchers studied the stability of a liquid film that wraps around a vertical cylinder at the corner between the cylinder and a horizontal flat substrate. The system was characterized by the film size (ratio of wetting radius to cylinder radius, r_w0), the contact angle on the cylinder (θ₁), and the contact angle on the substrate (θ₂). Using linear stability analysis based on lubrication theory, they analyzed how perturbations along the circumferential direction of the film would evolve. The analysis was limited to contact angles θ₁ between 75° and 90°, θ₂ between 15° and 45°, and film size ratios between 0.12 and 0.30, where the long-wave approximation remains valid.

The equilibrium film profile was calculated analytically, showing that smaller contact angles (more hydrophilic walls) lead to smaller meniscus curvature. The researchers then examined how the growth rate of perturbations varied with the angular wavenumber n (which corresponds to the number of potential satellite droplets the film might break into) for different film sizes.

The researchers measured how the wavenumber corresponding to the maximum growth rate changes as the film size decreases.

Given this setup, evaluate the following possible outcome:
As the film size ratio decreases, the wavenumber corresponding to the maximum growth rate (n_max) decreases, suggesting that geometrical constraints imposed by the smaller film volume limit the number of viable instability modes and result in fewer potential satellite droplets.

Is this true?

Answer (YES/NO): NO